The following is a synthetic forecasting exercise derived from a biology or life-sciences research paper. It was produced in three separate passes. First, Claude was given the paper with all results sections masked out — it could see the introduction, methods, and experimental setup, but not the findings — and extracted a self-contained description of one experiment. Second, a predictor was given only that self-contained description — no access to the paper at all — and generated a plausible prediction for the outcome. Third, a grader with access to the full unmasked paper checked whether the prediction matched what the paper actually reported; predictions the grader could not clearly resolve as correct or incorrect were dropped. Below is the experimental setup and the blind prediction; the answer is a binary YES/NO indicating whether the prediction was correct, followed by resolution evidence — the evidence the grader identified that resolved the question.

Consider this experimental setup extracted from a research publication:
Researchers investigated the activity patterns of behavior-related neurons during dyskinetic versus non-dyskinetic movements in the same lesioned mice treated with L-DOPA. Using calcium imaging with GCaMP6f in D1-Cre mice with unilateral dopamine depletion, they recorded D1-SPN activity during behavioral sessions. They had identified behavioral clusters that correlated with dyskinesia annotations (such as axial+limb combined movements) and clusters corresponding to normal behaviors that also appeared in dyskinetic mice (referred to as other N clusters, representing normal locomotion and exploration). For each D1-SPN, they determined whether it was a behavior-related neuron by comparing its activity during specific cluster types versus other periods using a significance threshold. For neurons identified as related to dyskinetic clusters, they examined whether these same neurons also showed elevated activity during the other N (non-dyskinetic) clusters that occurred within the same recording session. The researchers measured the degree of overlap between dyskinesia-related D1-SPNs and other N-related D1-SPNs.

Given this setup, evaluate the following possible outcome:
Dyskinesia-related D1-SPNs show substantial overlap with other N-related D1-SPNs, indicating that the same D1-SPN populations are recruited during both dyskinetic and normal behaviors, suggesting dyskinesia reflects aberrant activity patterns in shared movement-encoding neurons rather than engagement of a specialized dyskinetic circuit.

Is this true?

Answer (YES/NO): NO